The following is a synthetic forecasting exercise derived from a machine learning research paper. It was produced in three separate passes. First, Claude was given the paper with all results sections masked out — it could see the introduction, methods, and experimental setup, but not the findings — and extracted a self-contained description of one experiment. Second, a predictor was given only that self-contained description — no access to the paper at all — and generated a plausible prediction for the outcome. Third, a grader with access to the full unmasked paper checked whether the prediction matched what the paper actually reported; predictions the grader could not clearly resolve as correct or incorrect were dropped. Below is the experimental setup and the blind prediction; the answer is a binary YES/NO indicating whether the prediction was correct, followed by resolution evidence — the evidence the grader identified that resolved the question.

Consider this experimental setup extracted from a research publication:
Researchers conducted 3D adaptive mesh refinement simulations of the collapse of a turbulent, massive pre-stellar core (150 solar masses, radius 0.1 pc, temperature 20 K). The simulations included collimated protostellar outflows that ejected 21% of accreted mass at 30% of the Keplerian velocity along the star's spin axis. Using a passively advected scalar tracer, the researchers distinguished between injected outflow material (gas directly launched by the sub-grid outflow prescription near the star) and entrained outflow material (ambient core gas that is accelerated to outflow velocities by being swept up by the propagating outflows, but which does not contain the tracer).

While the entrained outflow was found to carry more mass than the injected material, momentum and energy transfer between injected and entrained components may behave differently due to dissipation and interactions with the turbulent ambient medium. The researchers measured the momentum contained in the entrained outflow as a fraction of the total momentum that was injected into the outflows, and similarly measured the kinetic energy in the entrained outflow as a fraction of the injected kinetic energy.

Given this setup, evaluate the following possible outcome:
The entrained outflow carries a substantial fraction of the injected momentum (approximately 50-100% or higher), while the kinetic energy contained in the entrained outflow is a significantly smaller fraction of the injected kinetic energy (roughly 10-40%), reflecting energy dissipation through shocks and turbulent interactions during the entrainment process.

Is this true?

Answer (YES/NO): NO